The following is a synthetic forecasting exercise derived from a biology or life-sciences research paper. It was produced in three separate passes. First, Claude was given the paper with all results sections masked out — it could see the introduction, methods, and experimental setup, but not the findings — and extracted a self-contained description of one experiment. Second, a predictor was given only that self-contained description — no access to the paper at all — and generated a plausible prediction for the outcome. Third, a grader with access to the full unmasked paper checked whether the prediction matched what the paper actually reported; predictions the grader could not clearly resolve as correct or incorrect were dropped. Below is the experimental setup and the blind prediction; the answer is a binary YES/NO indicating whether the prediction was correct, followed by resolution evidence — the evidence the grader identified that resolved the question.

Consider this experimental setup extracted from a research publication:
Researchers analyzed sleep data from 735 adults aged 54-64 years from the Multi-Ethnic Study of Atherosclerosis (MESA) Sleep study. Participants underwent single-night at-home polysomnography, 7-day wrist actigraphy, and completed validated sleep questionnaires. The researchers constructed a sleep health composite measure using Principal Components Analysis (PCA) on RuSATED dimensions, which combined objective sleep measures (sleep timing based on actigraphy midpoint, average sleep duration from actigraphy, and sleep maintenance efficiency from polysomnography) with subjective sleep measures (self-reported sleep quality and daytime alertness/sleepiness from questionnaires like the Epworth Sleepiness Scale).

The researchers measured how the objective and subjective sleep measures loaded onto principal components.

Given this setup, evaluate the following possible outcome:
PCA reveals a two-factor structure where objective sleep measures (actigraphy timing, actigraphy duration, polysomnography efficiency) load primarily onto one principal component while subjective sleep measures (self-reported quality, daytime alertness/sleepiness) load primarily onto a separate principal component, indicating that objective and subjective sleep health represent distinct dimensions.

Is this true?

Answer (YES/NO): NO